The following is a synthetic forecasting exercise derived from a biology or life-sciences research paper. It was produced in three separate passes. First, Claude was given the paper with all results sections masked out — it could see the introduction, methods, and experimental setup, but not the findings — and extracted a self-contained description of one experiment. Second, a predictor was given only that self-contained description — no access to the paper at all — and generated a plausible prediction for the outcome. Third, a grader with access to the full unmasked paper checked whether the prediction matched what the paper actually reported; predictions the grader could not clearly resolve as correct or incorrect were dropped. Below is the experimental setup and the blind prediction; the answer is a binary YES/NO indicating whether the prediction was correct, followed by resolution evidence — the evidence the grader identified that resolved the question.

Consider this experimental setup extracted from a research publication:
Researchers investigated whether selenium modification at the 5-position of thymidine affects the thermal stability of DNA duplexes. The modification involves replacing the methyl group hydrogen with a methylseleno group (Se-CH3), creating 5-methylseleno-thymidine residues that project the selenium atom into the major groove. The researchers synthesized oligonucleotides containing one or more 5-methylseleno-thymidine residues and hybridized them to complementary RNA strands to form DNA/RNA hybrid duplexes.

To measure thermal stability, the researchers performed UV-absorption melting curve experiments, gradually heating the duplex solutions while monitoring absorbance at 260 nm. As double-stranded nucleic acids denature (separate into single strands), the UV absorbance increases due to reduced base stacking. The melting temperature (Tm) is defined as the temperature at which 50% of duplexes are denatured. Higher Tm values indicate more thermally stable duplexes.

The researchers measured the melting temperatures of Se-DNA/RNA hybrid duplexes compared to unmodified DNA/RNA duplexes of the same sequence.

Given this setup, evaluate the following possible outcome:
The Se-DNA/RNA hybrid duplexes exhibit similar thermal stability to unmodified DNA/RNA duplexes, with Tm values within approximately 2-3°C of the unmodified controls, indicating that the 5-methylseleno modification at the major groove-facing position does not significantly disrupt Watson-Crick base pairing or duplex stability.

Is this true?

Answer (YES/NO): YES